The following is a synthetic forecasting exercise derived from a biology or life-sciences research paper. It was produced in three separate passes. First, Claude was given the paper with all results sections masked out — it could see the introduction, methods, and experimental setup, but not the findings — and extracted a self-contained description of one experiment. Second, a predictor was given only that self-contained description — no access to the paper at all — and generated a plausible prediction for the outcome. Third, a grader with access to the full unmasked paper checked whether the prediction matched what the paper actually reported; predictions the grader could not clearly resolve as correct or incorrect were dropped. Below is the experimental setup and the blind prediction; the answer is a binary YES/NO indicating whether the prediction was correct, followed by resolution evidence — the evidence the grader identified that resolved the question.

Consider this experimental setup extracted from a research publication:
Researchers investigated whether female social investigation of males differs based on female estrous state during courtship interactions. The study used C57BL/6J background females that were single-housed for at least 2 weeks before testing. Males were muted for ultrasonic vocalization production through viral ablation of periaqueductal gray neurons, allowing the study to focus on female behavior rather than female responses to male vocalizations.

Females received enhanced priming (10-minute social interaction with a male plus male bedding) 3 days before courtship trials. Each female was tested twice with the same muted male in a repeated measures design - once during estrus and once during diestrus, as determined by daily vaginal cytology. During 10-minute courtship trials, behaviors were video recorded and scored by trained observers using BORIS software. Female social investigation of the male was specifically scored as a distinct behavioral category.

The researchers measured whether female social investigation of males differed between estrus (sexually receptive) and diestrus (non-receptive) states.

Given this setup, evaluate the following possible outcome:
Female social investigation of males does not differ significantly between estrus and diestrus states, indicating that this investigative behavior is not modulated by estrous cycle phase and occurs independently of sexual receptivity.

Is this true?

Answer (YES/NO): YES